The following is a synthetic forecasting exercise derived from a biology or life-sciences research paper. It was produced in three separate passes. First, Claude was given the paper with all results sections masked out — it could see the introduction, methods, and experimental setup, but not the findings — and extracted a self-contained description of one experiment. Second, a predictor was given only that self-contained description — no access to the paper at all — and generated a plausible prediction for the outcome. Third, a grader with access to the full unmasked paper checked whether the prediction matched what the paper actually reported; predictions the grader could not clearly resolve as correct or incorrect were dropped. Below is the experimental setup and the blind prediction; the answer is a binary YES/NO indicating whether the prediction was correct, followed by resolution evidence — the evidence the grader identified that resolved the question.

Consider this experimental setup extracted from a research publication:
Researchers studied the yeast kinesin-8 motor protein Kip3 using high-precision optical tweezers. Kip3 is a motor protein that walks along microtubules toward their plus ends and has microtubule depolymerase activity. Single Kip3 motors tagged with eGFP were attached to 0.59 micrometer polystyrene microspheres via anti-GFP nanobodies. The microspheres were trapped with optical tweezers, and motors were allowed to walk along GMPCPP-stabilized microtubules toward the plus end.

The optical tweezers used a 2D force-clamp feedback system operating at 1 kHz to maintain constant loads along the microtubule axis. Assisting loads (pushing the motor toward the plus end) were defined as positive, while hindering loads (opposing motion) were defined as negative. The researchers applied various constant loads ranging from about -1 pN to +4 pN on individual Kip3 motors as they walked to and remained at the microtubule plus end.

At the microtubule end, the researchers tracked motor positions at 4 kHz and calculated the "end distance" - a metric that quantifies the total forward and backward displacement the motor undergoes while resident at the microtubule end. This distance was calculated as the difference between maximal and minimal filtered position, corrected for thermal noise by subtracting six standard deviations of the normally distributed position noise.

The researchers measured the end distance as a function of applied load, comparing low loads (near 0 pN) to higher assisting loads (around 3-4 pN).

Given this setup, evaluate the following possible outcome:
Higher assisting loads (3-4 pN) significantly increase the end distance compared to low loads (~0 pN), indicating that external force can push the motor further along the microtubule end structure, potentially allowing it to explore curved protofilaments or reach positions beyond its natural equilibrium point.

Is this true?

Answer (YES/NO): NO